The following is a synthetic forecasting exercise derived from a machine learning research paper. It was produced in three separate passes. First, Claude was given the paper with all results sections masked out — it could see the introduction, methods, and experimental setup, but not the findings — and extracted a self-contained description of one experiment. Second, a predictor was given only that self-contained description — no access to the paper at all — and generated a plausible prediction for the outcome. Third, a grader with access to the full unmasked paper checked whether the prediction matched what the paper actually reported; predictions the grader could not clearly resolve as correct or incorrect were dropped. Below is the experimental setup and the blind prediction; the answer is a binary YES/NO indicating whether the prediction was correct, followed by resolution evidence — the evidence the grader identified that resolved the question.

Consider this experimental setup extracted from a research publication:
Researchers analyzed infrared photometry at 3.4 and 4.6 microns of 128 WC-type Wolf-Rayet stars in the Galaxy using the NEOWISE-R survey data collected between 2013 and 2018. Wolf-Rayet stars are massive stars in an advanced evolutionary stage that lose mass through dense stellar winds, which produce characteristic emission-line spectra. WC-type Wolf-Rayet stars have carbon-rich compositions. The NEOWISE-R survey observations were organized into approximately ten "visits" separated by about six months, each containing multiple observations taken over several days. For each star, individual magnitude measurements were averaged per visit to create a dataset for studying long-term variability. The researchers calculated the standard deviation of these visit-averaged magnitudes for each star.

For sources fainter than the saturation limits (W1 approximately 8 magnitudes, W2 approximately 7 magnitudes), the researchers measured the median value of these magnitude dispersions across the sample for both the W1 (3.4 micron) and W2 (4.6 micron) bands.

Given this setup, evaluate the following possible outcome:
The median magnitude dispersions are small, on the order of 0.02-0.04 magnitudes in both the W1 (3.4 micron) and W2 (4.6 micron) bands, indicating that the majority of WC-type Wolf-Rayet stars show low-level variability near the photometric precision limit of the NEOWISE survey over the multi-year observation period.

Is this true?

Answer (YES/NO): YES